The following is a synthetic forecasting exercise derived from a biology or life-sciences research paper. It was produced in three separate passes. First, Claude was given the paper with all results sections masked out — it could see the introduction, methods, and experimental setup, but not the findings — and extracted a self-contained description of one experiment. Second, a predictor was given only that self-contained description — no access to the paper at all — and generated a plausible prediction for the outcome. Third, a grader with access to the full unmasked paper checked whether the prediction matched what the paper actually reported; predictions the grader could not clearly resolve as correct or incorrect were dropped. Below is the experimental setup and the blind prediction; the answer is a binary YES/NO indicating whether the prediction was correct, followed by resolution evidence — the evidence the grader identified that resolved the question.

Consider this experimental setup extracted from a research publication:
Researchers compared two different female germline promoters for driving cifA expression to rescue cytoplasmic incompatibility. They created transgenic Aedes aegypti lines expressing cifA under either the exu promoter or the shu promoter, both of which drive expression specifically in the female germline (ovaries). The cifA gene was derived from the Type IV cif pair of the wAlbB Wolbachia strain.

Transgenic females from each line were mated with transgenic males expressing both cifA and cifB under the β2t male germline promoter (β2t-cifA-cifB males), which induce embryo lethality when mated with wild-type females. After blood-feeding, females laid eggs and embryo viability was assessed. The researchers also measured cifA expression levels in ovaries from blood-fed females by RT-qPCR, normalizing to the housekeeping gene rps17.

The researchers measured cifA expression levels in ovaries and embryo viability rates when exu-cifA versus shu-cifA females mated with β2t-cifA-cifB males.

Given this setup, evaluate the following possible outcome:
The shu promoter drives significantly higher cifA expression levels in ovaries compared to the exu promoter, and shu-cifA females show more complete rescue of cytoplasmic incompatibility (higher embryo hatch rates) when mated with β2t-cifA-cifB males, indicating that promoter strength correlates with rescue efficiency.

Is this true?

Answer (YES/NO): YES